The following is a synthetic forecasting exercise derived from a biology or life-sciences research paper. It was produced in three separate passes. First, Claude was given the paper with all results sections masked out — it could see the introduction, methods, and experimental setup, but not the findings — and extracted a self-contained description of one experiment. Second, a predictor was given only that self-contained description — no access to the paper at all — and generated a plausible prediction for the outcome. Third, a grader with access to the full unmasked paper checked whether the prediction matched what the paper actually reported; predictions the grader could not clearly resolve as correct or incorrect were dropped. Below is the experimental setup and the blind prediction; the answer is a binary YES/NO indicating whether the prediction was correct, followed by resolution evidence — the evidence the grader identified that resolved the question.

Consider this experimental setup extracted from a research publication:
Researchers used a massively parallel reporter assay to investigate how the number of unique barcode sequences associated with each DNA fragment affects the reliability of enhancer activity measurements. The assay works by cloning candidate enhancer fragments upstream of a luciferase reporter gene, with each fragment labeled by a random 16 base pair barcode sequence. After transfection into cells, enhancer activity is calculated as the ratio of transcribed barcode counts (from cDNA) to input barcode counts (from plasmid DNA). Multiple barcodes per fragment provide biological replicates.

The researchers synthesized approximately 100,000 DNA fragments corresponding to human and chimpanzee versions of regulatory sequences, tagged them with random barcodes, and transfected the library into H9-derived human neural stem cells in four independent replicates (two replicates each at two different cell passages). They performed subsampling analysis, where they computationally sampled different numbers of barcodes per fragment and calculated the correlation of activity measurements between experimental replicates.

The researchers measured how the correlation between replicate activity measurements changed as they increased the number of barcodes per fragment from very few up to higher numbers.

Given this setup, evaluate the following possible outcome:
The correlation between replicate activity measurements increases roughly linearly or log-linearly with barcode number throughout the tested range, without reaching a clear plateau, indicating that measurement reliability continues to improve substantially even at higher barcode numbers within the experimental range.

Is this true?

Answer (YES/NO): NO